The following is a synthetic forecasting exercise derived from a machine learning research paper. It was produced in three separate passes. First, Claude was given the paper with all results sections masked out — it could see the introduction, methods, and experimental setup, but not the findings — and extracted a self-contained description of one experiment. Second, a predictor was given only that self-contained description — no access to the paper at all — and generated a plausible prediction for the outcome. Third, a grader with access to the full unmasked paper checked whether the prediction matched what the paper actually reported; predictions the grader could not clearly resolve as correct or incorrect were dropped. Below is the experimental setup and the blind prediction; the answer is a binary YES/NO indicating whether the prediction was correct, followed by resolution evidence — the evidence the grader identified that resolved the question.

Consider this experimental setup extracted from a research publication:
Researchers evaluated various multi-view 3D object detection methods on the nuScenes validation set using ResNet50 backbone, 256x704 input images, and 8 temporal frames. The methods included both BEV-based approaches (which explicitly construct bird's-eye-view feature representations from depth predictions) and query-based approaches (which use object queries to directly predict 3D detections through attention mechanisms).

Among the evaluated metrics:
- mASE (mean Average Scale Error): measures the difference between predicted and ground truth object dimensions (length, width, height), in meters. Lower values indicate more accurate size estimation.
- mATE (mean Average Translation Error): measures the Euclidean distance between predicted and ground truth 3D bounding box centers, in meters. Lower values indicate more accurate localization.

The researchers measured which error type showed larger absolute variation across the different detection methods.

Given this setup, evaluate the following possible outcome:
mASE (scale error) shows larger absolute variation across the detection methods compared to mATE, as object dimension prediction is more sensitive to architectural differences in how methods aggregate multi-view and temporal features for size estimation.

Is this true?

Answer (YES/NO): NO